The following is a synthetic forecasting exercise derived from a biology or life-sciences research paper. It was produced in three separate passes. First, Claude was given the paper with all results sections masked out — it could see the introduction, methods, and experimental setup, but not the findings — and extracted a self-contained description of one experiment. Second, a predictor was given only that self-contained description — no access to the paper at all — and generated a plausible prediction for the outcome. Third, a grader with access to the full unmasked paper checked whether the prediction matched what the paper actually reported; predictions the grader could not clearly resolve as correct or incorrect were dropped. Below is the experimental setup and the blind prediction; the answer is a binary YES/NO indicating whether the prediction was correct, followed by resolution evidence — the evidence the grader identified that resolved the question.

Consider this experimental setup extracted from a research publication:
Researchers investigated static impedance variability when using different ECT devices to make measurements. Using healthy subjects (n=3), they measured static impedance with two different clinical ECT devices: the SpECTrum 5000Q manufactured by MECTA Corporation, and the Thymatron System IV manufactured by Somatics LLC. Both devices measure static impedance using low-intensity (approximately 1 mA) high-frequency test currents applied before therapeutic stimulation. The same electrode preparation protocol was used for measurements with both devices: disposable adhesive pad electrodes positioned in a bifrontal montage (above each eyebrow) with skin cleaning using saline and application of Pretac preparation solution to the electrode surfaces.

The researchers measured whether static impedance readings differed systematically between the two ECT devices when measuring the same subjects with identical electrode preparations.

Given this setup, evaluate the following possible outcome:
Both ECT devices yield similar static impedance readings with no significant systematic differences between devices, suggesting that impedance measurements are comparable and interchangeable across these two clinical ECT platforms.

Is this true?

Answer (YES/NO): NO